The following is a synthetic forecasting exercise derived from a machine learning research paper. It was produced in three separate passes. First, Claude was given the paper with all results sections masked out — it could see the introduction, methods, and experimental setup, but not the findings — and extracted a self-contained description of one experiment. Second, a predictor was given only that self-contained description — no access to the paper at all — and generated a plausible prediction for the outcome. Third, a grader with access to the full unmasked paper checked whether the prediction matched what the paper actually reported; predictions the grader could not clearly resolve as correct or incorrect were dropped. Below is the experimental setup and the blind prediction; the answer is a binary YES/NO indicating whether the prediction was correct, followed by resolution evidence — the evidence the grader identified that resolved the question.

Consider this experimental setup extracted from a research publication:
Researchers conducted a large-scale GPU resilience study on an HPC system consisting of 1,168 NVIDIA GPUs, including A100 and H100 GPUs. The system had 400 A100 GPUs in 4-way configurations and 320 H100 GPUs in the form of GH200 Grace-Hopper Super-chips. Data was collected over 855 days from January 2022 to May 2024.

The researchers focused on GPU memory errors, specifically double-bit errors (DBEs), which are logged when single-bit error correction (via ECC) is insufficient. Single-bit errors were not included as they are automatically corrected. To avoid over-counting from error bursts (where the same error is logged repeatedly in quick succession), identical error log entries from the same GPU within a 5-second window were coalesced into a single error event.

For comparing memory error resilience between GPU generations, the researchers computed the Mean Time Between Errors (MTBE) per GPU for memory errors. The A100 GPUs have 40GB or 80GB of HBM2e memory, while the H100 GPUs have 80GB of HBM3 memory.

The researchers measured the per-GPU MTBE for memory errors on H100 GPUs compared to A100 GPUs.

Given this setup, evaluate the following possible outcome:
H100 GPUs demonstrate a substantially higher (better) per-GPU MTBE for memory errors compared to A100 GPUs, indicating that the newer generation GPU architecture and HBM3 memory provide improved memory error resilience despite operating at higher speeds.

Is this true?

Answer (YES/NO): NO